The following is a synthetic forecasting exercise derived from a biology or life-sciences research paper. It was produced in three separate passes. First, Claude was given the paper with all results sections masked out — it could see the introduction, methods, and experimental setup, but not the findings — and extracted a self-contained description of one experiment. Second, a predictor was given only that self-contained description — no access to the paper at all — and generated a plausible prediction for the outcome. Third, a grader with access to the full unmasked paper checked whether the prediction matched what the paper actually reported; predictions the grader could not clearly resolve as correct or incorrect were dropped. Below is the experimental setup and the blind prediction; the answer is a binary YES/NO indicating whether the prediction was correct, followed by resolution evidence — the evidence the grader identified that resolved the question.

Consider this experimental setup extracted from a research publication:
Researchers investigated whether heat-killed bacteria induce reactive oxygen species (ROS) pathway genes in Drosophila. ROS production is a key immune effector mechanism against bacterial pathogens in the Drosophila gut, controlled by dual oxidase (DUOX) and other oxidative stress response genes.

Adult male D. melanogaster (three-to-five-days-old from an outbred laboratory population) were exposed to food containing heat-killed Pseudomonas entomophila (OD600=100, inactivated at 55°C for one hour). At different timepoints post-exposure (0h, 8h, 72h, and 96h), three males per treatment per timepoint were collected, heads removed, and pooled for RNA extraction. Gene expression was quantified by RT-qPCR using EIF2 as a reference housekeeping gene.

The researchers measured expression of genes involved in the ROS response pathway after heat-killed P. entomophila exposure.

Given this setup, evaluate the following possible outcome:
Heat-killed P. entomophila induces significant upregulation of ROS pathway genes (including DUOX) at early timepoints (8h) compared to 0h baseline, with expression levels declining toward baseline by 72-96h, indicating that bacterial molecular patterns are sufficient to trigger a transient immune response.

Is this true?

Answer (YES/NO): NO